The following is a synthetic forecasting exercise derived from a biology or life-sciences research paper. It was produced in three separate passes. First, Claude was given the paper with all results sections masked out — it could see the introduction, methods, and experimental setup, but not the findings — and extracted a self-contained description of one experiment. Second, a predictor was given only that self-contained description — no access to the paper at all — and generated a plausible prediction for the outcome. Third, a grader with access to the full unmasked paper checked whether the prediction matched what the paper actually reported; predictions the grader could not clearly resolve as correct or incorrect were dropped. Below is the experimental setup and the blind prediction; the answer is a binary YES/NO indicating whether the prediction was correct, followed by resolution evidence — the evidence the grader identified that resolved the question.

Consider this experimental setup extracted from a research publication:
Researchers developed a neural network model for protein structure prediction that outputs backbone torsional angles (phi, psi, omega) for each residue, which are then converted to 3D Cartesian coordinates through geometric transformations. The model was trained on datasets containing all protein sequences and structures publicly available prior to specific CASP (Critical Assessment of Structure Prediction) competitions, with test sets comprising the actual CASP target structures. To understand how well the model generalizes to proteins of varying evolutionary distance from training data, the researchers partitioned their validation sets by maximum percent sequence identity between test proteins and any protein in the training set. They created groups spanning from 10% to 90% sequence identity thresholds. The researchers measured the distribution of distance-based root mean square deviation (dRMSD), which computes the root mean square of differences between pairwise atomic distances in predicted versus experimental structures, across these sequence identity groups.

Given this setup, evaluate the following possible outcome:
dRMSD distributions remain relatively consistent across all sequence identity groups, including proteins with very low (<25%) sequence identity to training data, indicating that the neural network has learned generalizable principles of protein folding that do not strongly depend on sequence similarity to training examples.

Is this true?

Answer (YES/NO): NO